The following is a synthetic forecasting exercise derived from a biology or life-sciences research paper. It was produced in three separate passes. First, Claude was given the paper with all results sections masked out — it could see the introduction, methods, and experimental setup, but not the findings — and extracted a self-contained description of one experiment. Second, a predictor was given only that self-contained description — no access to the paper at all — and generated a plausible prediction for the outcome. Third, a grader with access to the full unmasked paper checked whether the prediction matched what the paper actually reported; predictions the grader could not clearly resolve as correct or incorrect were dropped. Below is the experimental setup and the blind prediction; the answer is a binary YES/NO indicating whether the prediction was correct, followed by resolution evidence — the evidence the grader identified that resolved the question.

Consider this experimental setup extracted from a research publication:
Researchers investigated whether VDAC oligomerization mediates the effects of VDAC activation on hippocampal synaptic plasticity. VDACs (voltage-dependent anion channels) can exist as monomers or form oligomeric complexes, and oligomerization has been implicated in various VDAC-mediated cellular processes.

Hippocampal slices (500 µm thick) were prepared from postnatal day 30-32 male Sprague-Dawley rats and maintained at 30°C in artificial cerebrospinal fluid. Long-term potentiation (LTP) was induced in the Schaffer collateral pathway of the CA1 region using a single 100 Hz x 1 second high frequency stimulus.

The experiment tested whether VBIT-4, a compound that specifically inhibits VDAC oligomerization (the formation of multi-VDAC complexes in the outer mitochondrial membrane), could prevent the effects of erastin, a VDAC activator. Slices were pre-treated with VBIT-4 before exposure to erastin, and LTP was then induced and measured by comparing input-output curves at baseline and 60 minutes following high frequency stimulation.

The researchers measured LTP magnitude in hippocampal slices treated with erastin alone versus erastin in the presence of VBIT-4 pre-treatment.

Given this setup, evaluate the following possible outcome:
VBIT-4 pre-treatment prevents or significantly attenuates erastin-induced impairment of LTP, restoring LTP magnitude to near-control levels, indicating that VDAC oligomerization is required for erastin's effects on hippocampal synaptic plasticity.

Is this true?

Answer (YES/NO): YES